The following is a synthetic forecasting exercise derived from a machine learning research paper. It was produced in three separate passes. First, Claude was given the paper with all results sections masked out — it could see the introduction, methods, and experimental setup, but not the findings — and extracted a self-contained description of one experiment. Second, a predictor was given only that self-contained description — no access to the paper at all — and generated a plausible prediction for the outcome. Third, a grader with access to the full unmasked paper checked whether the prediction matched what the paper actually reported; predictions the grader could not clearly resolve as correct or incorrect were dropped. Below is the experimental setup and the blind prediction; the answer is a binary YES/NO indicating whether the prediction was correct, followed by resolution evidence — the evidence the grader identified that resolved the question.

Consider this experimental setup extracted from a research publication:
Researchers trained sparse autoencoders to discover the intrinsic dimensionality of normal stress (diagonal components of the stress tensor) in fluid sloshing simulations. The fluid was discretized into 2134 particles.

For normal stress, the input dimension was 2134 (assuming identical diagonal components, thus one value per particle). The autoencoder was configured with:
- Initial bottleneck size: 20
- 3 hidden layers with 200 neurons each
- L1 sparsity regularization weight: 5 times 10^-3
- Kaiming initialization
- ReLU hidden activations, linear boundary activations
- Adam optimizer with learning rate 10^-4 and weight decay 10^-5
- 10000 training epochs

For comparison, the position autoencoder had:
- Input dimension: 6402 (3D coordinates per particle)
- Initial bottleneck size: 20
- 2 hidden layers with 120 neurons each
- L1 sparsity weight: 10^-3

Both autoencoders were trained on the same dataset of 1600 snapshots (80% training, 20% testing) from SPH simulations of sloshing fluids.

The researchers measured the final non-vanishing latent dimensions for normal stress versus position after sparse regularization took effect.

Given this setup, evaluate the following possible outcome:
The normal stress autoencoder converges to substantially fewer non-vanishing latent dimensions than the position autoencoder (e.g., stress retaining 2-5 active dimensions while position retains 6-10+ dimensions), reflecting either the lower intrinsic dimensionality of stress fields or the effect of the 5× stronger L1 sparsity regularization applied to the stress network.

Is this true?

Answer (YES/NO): NO